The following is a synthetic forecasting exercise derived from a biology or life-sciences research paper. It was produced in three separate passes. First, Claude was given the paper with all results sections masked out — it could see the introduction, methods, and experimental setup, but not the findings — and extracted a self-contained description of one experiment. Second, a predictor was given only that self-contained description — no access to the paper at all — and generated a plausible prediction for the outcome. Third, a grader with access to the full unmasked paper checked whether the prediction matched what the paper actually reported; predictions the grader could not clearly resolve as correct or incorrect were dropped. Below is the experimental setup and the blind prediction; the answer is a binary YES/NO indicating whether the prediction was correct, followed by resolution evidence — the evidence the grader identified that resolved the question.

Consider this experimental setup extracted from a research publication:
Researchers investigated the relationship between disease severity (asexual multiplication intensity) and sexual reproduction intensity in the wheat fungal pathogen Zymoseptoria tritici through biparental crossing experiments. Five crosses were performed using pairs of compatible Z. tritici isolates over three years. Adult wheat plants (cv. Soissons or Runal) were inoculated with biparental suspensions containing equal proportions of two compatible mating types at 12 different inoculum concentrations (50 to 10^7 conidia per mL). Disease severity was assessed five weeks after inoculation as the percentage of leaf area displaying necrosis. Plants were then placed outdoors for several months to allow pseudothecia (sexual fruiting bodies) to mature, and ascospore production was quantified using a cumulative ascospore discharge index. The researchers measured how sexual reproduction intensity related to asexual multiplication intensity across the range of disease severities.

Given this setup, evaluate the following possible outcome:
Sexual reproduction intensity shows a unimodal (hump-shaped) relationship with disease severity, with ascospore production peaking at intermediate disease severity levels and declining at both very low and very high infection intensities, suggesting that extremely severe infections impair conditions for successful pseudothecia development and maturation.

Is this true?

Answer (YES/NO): YES